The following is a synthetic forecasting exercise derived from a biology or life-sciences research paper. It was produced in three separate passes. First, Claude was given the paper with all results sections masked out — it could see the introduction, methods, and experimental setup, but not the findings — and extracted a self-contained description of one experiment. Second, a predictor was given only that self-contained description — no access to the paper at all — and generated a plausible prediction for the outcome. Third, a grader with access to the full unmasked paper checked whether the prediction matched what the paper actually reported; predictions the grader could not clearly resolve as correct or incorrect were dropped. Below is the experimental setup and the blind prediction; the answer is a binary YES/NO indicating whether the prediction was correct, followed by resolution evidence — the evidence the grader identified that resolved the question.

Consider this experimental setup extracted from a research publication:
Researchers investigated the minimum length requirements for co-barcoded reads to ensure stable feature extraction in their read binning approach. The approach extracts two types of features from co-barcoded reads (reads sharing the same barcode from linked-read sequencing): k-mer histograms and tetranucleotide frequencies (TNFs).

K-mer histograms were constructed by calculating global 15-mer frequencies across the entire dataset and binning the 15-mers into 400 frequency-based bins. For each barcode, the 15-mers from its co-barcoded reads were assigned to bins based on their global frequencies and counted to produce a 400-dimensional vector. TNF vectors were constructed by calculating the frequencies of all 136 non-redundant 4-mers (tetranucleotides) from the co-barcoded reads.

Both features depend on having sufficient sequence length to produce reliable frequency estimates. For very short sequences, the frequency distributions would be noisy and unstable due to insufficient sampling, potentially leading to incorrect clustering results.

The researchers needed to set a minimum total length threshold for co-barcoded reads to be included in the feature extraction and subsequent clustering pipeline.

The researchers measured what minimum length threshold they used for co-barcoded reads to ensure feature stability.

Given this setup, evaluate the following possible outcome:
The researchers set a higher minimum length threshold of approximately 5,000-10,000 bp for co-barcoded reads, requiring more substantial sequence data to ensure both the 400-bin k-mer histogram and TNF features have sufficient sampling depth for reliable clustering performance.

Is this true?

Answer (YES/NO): NO